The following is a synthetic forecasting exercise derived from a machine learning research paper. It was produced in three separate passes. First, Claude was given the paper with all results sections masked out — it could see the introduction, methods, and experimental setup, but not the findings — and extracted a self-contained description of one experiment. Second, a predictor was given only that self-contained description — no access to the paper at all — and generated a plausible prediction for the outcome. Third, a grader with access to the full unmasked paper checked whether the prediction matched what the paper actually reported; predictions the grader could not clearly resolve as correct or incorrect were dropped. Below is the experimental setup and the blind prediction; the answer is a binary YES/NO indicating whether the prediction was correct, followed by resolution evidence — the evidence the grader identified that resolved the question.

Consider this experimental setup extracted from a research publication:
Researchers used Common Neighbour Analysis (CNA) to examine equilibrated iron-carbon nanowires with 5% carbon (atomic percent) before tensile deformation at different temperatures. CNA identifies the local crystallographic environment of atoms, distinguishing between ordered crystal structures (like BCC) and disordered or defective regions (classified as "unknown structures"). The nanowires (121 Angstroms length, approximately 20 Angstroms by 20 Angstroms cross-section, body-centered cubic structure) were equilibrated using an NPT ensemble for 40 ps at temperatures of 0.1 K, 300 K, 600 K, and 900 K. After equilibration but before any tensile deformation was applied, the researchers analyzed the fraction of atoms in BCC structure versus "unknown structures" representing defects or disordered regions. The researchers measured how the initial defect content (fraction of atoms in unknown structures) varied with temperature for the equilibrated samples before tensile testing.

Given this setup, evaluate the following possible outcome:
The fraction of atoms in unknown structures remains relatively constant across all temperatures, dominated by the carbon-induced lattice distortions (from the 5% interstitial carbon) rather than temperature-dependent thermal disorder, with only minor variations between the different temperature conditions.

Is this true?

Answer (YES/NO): NO